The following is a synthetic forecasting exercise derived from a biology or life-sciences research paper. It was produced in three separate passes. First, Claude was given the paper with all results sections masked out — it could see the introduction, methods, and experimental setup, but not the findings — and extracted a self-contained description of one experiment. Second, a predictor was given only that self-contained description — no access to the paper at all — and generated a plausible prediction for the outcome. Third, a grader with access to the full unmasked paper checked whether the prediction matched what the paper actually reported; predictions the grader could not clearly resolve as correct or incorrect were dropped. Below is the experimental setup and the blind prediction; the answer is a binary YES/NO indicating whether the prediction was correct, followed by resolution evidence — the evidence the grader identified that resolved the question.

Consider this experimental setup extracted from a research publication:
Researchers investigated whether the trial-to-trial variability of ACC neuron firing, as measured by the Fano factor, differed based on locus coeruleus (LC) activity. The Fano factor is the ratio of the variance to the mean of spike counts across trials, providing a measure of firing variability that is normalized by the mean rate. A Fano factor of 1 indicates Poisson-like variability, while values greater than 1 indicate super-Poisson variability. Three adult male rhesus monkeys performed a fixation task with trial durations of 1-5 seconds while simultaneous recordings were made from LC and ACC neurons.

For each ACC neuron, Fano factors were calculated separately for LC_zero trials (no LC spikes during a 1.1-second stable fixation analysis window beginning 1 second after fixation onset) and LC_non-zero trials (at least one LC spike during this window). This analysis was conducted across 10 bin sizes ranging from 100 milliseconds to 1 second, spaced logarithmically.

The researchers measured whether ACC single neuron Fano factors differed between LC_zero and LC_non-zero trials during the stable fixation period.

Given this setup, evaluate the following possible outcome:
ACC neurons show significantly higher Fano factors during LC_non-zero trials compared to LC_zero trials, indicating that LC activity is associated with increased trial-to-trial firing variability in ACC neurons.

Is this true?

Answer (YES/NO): NO